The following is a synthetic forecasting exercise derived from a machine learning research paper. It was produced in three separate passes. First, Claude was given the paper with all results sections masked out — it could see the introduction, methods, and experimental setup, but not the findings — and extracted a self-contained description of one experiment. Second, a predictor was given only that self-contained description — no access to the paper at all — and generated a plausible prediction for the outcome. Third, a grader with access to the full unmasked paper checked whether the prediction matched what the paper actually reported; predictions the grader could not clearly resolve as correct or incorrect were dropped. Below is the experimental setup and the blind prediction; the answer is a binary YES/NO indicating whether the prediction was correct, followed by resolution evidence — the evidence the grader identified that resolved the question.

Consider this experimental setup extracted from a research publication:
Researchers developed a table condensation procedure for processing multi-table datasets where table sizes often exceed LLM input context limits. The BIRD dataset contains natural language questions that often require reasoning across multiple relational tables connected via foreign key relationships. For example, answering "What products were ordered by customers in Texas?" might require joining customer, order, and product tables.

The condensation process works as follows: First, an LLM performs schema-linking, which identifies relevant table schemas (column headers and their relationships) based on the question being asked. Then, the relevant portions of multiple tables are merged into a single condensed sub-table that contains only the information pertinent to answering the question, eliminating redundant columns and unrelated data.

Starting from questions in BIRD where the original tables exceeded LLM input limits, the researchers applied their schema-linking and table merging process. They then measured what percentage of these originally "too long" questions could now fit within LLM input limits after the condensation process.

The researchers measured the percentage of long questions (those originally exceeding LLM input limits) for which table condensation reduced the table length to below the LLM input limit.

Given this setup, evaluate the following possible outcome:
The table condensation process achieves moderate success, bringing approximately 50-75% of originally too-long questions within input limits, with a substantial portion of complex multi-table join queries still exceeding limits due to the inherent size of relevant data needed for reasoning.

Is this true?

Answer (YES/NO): YES